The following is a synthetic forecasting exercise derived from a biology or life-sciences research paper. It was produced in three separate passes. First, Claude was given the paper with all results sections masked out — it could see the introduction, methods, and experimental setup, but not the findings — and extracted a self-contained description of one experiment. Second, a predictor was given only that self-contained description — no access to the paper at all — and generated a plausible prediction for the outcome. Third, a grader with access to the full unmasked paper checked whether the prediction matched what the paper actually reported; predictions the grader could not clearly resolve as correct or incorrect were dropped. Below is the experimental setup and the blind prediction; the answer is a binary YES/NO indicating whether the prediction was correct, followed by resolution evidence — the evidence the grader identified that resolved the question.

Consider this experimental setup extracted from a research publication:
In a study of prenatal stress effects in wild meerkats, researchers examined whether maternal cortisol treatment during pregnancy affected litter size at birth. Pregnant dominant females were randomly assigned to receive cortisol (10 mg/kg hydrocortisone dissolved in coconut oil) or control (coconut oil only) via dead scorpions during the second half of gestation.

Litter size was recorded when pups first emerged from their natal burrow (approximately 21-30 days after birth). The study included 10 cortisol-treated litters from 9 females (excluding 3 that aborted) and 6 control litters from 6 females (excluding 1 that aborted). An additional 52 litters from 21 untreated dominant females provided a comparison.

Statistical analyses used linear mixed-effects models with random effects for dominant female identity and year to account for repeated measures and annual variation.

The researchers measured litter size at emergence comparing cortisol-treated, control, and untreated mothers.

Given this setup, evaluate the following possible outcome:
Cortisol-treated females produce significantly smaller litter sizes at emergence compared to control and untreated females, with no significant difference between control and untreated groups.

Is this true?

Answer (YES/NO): NO